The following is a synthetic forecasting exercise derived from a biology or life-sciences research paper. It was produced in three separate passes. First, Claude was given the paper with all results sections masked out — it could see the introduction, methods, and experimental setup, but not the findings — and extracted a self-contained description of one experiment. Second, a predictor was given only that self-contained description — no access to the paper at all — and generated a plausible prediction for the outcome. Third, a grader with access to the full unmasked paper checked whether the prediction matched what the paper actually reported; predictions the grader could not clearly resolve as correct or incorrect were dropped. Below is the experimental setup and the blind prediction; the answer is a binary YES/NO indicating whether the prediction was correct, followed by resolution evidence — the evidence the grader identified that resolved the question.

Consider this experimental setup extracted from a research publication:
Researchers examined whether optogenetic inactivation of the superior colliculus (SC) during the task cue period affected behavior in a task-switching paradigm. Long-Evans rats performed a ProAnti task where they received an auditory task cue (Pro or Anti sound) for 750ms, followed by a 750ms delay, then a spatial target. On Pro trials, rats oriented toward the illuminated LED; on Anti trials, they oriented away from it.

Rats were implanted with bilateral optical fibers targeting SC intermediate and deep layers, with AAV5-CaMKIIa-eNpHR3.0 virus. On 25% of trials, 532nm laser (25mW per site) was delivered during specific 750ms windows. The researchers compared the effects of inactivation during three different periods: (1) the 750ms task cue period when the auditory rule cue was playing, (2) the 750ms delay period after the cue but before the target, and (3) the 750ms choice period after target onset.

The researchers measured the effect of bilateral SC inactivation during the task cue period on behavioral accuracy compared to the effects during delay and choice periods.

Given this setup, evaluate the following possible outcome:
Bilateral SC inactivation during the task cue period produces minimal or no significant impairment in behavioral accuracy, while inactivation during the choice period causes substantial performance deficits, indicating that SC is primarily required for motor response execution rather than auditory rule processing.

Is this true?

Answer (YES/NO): NO